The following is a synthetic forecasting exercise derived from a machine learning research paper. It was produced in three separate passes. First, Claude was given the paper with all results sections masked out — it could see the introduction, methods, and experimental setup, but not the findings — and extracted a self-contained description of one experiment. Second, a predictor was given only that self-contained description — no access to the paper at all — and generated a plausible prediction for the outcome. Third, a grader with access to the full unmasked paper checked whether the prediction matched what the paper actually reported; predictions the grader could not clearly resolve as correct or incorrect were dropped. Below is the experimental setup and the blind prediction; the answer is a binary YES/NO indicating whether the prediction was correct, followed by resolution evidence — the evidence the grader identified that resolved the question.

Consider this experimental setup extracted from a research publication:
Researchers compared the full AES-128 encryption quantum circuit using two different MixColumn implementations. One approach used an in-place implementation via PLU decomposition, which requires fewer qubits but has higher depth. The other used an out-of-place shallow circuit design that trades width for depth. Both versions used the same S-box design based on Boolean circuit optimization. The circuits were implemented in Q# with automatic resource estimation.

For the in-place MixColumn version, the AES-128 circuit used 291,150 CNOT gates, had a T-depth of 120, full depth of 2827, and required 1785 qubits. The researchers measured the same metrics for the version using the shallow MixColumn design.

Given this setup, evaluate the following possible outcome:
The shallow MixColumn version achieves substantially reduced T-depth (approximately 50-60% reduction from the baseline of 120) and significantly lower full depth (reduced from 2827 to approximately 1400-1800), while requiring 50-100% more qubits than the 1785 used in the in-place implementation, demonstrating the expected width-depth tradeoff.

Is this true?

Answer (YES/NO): NO